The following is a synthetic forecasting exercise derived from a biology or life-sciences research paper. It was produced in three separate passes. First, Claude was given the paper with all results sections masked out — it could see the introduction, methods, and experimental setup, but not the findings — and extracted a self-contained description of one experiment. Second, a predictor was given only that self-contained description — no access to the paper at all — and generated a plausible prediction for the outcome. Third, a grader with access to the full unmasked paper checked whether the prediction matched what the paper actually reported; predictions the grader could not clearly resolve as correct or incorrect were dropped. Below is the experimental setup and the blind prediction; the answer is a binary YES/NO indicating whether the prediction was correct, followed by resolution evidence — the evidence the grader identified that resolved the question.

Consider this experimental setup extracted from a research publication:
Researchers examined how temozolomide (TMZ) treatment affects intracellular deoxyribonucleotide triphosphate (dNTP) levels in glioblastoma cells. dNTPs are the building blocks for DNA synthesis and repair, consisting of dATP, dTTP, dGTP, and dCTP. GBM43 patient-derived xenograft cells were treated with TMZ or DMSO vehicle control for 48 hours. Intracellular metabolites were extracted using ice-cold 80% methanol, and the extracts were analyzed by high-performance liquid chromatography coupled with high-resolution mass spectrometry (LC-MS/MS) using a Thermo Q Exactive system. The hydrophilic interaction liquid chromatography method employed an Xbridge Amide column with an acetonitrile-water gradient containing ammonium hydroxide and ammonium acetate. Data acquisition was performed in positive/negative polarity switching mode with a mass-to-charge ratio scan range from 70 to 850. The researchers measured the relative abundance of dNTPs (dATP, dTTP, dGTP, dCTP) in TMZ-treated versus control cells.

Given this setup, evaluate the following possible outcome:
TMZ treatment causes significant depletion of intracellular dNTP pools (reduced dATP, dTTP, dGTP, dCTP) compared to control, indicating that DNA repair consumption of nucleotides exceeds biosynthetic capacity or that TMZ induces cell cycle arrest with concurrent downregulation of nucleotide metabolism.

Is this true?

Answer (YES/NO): NO